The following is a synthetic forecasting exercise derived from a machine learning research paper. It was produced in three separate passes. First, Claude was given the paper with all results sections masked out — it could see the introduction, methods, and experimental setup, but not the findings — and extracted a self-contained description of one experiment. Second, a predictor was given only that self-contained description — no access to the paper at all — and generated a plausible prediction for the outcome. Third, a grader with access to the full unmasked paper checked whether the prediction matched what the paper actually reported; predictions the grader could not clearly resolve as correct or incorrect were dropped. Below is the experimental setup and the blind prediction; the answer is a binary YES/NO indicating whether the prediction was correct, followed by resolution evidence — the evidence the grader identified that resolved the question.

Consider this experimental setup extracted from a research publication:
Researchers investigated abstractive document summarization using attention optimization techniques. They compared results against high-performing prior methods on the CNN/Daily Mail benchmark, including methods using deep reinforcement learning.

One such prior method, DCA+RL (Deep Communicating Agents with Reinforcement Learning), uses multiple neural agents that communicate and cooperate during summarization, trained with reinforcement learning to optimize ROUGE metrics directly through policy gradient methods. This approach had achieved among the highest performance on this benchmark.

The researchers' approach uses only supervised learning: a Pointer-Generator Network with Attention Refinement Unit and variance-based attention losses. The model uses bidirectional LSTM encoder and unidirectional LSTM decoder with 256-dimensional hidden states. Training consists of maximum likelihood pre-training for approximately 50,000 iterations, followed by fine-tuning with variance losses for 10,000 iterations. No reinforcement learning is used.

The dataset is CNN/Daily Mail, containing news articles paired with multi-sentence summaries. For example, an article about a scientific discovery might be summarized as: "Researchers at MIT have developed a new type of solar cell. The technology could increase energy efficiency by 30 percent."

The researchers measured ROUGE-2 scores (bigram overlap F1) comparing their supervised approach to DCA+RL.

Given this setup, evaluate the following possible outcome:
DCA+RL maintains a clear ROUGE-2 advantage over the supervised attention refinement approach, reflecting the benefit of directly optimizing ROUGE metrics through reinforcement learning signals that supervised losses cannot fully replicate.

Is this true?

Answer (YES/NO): YES